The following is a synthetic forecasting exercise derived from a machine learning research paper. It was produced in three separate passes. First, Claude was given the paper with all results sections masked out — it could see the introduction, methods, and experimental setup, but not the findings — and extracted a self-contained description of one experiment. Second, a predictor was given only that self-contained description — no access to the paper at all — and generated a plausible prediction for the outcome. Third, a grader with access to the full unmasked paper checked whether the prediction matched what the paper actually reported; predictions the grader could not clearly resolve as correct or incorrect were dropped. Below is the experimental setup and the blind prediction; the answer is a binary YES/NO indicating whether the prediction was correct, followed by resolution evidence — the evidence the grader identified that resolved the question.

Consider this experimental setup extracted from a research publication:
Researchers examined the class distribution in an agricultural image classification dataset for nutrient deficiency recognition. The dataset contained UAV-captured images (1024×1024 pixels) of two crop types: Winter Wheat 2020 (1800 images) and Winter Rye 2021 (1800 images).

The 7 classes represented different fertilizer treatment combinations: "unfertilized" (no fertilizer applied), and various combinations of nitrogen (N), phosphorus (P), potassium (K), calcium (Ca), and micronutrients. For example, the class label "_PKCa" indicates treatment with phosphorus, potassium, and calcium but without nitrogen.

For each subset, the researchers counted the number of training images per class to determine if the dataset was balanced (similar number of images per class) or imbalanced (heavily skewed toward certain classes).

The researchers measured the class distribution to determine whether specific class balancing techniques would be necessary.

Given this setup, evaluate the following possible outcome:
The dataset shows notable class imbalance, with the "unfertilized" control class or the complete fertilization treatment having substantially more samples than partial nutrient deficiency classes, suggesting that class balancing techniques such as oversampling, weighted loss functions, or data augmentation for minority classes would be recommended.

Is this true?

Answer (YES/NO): NO